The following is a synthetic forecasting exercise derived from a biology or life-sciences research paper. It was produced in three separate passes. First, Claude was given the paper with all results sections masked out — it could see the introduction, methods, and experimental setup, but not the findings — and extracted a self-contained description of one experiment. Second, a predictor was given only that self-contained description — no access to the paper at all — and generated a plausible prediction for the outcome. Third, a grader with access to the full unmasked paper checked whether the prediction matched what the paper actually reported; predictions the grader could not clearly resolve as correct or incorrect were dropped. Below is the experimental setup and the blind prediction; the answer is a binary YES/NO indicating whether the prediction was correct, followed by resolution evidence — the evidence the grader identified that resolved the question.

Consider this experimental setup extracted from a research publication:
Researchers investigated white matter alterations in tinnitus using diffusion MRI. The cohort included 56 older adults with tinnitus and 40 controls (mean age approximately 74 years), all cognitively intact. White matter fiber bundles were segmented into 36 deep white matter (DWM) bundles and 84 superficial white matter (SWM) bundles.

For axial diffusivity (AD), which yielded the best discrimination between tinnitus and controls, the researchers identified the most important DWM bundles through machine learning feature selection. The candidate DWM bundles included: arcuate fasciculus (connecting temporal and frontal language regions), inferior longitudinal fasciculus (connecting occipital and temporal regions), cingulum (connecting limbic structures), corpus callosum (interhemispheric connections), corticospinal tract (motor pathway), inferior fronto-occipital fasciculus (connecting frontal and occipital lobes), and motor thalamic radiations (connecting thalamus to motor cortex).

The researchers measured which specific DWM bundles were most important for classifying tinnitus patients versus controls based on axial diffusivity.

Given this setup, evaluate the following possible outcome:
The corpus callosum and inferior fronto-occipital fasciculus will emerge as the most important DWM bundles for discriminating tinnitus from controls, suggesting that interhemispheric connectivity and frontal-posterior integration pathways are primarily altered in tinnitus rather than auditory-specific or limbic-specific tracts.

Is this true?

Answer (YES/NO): NO